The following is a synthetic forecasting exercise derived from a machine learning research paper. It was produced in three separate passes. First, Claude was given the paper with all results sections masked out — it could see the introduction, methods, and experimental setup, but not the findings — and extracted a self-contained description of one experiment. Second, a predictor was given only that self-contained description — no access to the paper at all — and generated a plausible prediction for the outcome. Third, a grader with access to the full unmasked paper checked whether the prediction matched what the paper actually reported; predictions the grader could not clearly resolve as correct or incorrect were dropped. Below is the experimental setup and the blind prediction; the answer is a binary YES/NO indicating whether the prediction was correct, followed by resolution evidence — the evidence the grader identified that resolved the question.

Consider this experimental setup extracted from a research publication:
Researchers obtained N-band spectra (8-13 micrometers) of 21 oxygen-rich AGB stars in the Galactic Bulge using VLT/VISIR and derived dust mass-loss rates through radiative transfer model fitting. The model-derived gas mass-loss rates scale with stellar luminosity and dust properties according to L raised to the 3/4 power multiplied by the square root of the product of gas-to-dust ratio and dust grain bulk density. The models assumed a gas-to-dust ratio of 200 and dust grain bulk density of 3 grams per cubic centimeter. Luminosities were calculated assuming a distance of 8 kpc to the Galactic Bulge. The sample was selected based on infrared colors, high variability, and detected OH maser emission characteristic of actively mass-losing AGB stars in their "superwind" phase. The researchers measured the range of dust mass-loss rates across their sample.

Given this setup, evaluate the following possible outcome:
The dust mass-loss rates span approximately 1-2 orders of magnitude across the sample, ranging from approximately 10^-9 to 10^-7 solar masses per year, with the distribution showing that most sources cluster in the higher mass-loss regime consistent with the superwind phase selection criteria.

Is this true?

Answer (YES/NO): NO